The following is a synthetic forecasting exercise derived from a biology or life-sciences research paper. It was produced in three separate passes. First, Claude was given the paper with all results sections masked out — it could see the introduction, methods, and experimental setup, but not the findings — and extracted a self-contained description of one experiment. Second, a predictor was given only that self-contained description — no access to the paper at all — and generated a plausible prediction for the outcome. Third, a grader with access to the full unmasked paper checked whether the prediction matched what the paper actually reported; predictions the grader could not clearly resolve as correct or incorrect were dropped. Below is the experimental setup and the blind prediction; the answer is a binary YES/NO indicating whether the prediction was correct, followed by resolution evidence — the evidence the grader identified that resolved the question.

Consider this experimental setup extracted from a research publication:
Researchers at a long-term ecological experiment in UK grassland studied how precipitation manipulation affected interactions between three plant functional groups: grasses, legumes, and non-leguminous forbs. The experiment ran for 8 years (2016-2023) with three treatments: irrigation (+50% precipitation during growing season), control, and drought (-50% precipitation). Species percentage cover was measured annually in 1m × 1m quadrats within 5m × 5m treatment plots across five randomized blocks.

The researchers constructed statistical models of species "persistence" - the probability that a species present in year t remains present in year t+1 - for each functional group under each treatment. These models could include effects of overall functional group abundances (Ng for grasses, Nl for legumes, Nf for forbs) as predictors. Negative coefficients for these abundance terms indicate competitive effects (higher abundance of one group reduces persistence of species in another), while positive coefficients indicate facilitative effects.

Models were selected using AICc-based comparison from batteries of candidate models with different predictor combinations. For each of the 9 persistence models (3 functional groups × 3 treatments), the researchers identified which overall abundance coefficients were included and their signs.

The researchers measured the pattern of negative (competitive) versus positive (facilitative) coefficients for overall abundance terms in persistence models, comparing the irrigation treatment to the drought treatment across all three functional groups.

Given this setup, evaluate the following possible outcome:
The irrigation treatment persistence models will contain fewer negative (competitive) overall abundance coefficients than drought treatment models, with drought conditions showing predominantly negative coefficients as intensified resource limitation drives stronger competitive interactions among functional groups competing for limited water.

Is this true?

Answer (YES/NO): NO